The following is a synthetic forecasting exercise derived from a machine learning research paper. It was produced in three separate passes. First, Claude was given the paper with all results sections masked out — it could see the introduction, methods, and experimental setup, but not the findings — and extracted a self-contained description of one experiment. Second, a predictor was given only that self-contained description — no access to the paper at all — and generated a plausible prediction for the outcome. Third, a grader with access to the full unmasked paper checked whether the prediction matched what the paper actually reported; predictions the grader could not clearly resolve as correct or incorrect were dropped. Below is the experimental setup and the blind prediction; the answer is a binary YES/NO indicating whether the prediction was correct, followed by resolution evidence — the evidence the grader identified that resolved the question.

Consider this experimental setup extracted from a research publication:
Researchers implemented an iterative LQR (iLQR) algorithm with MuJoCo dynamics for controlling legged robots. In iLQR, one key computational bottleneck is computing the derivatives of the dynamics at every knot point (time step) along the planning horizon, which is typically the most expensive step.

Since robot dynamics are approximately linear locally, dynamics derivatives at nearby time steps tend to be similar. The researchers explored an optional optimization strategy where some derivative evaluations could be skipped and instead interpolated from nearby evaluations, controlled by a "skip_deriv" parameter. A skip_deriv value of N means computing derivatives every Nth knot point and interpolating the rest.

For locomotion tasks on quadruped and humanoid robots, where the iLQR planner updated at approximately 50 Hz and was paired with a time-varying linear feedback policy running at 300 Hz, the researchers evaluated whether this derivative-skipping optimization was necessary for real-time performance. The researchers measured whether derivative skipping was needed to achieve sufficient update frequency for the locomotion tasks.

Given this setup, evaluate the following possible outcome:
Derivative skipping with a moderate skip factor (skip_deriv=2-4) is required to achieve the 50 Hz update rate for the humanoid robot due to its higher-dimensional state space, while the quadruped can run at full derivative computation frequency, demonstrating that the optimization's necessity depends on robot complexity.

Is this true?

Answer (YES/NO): NO